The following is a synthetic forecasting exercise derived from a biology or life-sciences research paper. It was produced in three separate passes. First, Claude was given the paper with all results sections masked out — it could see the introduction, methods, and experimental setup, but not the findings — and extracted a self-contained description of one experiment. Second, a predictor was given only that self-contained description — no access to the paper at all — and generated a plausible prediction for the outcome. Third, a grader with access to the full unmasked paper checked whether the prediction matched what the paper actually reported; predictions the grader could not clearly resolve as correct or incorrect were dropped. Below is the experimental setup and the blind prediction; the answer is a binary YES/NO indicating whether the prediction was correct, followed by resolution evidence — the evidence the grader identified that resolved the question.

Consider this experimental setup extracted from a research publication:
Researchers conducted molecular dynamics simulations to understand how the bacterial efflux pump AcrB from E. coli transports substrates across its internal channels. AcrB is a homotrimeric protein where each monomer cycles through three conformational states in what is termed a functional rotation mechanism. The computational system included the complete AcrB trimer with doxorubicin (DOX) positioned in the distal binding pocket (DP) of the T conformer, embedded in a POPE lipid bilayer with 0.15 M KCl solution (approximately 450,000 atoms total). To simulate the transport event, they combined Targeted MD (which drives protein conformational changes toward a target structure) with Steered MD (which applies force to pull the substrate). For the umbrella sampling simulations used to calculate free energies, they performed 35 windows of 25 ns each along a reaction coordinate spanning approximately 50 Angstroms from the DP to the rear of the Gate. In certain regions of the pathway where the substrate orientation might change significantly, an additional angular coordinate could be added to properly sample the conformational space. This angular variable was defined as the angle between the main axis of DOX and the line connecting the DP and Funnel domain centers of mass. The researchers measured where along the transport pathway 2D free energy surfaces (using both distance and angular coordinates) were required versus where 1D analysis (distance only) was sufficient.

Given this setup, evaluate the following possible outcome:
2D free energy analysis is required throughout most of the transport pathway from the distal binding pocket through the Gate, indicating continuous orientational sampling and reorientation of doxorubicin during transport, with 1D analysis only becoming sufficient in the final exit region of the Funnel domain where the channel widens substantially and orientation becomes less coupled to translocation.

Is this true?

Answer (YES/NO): NO